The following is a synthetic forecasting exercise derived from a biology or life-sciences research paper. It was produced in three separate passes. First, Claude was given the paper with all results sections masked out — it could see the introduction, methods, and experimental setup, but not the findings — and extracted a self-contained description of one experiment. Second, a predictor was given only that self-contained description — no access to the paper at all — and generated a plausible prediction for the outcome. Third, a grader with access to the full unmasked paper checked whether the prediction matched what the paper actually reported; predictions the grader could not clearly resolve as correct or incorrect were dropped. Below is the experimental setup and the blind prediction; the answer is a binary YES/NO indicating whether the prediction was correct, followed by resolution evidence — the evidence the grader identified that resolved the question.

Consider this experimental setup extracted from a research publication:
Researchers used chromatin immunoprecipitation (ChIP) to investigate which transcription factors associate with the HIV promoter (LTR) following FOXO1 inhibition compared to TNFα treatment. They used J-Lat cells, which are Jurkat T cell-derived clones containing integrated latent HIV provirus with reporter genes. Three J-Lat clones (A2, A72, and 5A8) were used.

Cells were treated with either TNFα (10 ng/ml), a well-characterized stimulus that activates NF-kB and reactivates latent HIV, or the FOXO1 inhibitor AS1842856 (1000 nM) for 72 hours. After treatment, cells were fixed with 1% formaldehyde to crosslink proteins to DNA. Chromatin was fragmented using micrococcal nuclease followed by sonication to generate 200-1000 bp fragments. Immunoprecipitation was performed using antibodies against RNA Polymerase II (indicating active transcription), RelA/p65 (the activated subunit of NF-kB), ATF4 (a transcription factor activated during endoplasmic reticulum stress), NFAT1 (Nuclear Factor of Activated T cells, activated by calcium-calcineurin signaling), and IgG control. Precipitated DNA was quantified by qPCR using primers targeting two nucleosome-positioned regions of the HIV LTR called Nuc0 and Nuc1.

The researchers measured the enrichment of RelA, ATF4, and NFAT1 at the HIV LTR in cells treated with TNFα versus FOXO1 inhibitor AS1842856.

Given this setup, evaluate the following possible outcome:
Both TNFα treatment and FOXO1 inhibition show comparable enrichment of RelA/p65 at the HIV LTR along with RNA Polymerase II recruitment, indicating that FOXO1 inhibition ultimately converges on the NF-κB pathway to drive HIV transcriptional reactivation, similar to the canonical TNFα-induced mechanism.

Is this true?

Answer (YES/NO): NO